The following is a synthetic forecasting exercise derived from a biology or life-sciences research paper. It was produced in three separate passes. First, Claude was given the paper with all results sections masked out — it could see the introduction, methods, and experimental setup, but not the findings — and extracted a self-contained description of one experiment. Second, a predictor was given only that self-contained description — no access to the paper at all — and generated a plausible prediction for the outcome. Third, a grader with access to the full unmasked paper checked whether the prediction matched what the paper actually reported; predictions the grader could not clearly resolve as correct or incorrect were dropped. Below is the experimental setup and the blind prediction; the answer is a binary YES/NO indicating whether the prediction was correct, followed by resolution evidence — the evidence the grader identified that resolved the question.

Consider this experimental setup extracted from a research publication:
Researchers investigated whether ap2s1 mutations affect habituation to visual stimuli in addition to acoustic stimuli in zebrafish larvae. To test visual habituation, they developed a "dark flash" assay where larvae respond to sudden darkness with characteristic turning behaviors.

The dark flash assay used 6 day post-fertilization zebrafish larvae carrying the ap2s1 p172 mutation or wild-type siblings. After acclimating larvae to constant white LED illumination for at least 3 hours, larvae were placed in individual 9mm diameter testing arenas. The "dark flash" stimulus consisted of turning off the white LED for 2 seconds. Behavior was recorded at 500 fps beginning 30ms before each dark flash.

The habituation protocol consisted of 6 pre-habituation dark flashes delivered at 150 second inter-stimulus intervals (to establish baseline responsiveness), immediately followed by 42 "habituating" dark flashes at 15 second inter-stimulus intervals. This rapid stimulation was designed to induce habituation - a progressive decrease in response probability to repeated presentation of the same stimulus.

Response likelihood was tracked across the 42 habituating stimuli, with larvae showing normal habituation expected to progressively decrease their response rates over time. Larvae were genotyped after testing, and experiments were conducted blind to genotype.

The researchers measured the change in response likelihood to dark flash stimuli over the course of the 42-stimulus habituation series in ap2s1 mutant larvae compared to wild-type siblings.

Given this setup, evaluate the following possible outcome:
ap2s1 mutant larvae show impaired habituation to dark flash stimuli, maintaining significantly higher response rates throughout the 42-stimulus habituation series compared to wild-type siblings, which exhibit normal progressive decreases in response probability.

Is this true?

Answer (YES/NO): NO